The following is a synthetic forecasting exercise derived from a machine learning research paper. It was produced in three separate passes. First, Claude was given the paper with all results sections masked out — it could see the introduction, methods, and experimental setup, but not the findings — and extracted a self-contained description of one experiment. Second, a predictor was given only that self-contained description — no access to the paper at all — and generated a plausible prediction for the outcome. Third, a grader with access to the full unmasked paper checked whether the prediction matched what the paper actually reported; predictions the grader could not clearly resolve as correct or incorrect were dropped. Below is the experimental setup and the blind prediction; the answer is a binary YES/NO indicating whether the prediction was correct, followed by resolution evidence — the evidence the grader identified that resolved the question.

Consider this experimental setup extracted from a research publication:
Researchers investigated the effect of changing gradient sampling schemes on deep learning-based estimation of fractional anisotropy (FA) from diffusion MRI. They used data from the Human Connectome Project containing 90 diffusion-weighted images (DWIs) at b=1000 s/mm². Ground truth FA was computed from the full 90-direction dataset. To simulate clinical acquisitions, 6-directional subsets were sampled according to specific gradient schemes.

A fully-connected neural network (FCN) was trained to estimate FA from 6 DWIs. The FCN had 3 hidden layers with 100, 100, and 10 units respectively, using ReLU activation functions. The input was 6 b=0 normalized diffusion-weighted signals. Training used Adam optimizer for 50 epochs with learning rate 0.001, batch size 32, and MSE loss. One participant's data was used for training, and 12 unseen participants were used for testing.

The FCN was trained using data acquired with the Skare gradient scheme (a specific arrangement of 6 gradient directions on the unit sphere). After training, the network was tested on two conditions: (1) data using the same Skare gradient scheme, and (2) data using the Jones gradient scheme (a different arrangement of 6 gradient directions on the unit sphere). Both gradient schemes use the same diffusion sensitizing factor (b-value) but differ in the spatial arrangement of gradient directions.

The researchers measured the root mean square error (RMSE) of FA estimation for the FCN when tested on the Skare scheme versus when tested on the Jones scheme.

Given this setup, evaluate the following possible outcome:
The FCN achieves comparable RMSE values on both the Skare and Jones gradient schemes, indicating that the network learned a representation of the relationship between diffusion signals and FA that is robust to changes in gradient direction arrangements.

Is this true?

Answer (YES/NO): NO